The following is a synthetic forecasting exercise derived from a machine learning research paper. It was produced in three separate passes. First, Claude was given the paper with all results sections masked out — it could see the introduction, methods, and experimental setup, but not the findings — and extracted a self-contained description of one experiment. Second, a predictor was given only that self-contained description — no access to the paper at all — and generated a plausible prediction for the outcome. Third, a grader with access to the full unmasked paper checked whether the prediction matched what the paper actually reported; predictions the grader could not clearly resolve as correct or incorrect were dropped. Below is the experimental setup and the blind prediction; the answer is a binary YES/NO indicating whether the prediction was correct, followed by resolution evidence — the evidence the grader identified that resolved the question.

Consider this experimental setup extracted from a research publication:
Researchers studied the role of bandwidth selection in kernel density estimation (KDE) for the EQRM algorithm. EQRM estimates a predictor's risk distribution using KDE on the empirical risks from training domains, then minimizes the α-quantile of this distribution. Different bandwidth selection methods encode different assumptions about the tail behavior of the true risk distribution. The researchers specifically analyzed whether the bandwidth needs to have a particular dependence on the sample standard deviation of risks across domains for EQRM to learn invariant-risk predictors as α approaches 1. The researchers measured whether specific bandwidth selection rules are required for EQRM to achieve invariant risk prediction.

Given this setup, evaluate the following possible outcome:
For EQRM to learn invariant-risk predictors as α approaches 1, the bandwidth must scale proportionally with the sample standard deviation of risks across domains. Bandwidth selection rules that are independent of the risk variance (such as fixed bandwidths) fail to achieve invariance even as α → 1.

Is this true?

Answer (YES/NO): NO